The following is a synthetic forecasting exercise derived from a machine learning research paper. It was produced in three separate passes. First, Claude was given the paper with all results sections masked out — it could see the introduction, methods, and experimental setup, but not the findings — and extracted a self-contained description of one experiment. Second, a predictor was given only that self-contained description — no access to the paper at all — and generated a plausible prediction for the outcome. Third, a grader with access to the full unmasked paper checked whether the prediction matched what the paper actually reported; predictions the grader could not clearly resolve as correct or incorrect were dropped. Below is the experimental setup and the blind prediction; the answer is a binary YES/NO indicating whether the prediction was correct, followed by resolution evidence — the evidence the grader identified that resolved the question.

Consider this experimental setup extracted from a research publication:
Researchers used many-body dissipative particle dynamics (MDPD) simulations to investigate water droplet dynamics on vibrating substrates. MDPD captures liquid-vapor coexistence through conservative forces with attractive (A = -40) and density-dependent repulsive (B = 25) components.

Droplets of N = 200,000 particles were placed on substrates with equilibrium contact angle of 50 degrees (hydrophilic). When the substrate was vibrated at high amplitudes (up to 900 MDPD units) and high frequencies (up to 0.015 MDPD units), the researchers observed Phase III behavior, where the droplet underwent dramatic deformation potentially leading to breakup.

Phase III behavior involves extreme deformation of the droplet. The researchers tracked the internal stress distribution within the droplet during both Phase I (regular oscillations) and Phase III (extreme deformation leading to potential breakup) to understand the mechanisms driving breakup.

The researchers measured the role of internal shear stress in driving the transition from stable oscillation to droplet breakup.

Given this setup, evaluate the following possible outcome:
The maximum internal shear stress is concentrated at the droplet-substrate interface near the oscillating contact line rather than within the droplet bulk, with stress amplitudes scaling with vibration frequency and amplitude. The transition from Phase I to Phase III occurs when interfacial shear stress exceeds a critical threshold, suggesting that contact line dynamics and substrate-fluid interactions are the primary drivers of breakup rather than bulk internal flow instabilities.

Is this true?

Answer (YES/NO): NO